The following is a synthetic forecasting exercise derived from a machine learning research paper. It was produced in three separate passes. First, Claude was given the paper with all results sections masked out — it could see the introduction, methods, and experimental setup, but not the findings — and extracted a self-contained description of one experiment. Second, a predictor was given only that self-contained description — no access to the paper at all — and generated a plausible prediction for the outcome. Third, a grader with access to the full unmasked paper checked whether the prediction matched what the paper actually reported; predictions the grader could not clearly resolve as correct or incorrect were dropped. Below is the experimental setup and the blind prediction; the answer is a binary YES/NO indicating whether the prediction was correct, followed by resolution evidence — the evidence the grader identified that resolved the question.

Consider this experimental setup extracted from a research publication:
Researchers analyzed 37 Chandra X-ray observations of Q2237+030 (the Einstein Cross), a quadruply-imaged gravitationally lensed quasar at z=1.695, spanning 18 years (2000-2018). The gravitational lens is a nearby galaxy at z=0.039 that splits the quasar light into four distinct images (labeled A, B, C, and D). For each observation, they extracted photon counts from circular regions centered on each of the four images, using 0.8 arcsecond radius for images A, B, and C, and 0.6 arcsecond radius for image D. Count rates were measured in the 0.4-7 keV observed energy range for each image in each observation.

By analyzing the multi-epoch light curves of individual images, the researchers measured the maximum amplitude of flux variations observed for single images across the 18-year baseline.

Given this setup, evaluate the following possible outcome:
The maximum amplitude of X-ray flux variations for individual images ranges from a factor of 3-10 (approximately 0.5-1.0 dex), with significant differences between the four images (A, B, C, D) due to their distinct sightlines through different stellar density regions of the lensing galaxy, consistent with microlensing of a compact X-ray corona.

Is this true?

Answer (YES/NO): NO